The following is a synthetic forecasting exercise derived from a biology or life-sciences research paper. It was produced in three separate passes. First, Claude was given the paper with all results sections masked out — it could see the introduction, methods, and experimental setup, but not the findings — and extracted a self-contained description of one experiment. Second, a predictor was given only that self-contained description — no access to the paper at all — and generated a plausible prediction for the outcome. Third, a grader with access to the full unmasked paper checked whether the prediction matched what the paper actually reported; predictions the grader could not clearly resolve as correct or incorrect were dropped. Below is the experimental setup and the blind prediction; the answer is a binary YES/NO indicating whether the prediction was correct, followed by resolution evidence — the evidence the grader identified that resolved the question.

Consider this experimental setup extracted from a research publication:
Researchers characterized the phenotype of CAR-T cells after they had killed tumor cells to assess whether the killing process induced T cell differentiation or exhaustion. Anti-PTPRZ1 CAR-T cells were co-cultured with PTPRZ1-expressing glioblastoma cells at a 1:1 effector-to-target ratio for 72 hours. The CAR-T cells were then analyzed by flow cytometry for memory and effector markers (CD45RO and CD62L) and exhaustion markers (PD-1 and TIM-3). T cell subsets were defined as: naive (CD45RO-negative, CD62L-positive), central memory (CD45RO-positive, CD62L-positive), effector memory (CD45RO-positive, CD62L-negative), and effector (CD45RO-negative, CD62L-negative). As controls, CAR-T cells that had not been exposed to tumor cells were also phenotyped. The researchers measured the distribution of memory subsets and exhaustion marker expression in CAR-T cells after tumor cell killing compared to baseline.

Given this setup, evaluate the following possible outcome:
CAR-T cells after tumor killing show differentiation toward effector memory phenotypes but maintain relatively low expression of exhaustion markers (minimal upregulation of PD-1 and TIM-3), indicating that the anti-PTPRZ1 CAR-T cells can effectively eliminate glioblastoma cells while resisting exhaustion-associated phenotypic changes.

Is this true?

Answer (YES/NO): NO